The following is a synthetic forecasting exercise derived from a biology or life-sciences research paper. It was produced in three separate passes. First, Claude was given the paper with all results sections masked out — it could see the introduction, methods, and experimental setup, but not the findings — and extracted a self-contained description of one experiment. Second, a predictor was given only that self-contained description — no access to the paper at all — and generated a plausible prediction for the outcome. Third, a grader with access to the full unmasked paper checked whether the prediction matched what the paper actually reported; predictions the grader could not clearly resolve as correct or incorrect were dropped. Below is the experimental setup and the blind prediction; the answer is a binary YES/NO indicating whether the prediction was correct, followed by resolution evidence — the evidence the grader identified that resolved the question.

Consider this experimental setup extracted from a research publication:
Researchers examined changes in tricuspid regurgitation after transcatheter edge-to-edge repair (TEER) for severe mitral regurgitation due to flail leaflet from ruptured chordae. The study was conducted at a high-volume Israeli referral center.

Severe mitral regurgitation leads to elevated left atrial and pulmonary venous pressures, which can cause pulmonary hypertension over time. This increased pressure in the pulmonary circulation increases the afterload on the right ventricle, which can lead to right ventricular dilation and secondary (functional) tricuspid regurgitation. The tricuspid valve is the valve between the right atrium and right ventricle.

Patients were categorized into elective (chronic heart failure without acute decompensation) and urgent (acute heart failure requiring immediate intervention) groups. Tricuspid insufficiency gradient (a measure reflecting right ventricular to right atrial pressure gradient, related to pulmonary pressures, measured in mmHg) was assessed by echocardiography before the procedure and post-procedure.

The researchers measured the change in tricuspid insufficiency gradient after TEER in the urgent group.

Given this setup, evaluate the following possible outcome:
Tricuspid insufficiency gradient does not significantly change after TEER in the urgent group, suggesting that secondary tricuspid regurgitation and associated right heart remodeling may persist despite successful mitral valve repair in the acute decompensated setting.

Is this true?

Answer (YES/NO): YES